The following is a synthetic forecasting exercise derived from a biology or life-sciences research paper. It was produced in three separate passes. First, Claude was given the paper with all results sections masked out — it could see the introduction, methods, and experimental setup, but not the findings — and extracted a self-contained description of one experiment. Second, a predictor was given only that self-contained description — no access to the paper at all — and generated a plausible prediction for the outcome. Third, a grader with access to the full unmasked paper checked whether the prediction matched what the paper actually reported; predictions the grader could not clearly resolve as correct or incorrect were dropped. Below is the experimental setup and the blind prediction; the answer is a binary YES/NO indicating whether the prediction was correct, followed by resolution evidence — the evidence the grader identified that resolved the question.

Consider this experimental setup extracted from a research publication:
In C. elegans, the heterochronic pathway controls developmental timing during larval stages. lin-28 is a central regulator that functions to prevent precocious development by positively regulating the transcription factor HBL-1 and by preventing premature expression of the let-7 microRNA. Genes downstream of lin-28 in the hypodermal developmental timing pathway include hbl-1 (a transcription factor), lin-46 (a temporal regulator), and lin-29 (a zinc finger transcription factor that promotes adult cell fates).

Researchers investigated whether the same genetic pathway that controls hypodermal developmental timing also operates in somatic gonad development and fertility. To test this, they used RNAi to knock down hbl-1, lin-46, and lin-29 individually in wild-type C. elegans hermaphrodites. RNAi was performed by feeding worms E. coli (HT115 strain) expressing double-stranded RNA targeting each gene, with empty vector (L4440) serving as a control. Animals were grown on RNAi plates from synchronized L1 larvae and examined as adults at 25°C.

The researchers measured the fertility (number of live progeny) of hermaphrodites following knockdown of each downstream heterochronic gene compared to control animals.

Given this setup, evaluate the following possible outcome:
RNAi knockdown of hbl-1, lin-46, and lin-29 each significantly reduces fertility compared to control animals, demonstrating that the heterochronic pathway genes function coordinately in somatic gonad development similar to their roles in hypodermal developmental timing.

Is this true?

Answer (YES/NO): NO